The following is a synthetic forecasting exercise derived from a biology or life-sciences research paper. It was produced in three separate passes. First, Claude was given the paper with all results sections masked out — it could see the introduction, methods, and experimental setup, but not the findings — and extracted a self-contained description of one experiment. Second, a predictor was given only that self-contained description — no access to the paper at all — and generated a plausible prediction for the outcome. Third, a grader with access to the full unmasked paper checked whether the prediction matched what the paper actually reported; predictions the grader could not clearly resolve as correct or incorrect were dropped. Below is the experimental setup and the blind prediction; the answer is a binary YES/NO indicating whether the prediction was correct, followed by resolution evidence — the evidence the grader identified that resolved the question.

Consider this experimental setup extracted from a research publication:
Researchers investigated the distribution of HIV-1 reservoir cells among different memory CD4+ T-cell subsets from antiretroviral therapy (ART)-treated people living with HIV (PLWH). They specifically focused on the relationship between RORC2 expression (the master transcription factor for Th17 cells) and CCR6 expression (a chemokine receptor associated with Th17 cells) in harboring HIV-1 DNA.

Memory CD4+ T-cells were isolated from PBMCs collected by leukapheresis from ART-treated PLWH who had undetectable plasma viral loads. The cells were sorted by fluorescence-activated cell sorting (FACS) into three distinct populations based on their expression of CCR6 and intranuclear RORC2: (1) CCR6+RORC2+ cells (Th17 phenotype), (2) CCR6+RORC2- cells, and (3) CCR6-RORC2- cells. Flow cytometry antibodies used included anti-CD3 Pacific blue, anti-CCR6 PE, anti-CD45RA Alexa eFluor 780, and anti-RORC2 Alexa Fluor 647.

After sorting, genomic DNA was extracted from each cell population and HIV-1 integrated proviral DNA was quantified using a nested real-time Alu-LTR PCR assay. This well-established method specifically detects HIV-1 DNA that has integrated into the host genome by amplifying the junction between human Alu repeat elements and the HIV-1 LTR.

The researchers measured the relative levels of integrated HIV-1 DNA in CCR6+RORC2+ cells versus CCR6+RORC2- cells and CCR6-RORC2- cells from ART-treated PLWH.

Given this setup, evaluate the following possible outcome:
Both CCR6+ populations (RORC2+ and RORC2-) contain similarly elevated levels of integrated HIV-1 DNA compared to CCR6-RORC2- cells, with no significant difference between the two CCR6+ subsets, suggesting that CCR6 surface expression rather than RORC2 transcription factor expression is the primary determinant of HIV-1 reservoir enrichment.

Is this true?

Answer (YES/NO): NO